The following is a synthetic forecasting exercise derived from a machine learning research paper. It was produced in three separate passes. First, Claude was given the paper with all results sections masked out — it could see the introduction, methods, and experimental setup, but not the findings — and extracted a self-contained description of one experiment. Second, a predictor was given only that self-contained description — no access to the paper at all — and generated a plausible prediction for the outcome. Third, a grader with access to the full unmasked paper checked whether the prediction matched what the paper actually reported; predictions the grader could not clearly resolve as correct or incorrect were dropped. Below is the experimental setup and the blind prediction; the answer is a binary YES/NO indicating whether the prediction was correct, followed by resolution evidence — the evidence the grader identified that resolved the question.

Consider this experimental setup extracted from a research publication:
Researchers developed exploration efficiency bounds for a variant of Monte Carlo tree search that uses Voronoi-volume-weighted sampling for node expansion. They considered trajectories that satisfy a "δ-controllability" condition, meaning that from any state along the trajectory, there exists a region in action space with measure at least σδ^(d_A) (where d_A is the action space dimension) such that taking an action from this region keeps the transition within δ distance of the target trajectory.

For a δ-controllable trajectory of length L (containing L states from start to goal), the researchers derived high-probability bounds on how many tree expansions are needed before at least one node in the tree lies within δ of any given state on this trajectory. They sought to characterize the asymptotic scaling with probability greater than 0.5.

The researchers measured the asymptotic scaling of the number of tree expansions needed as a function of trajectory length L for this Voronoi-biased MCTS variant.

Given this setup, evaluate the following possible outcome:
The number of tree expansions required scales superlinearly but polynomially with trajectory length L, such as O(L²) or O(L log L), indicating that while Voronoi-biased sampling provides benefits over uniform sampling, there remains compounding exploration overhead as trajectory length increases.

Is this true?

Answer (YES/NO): YES